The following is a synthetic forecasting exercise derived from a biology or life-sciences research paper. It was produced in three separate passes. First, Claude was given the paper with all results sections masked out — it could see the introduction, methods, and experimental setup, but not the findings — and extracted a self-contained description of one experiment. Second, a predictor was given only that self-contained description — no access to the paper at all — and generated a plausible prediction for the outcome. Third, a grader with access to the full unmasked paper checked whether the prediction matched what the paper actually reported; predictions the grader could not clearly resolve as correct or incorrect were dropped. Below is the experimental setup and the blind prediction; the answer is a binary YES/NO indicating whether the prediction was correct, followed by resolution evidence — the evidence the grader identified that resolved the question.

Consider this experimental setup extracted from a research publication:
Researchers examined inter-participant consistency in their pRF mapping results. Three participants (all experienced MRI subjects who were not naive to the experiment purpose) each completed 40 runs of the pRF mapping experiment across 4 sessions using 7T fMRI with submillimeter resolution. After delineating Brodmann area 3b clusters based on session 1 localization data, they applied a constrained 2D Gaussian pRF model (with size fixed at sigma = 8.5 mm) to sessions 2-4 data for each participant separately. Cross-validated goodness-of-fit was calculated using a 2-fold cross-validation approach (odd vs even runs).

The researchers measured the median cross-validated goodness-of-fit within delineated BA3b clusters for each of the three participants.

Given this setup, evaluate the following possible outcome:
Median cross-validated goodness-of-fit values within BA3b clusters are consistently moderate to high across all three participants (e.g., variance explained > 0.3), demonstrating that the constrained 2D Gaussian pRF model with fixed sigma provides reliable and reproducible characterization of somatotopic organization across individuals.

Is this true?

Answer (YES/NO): NO